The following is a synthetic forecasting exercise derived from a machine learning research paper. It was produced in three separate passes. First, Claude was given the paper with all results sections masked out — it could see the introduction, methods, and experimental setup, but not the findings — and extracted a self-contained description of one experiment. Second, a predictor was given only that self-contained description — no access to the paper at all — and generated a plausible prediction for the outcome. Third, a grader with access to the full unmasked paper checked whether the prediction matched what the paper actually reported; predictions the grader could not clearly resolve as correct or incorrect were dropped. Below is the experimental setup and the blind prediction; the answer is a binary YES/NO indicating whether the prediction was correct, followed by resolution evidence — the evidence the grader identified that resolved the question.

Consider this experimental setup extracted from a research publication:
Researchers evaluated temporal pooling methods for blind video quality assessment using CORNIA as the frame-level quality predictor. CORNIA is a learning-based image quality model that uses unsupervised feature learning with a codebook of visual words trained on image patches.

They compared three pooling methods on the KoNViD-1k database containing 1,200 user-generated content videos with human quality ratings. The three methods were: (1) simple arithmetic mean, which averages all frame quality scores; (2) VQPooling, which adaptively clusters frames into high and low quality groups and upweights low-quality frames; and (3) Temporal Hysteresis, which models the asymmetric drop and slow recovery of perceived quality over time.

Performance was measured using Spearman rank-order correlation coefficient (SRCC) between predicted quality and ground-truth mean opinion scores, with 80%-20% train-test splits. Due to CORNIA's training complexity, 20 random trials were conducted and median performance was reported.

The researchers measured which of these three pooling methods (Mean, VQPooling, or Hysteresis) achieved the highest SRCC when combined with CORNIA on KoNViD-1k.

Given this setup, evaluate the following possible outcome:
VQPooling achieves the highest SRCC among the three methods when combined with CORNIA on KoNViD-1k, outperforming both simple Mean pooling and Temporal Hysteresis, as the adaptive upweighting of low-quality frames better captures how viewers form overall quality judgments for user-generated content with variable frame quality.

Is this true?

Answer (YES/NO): NO